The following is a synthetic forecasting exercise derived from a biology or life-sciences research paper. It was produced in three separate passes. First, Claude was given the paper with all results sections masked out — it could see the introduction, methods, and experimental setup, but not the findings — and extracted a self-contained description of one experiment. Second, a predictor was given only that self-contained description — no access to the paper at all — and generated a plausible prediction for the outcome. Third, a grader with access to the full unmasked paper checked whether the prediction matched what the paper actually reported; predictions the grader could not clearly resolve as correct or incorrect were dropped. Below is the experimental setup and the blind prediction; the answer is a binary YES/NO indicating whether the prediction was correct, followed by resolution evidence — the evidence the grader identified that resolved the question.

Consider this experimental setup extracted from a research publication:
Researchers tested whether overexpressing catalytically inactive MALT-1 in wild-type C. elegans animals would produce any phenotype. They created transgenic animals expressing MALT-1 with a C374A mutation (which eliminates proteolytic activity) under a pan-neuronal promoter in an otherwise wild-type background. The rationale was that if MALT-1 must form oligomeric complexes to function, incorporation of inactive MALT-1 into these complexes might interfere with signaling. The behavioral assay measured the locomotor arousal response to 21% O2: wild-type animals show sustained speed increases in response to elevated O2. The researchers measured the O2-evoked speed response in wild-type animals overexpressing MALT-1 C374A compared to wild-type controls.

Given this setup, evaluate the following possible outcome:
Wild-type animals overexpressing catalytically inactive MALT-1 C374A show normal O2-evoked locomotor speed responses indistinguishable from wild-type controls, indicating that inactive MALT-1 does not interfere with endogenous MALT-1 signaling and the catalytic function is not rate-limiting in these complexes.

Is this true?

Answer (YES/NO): NO